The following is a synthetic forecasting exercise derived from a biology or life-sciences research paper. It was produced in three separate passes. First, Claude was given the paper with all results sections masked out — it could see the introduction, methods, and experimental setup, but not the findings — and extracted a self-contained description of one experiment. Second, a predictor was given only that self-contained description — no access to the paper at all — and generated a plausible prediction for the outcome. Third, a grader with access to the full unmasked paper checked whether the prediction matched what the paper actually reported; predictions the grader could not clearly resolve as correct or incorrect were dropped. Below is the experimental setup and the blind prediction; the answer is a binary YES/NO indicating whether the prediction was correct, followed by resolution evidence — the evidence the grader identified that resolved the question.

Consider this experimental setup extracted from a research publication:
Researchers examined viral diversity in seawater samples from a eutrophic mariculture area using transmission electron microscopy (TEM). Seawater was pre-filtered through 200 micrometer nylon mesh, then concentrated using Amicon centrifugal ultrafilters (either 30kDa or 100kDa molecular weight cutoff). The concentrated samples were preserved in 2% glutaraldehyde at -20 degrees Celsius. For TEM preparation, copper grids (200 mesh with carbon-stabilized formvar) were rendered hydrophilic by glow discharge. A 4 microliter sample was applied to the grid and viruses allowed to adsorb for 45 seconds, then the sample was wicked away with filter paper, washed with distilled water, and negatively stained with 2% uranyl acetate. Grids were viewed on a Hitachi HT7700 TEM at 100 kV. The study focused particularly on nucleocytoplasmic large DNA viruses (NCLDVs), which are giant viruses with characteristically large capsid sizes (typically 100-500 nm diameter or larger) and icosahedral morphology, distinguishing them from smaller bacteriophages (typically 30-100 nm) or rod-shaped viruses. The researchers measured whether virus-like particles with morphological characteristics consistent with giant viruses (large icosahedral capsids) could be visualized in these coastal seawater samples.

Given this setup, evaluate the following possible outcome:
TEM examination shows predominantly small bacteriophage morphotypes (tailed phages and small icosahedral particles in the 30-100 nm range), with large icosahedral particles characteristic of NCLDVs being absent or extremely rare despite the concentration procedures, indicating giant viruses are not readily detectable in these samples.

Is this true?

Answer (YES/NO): NO